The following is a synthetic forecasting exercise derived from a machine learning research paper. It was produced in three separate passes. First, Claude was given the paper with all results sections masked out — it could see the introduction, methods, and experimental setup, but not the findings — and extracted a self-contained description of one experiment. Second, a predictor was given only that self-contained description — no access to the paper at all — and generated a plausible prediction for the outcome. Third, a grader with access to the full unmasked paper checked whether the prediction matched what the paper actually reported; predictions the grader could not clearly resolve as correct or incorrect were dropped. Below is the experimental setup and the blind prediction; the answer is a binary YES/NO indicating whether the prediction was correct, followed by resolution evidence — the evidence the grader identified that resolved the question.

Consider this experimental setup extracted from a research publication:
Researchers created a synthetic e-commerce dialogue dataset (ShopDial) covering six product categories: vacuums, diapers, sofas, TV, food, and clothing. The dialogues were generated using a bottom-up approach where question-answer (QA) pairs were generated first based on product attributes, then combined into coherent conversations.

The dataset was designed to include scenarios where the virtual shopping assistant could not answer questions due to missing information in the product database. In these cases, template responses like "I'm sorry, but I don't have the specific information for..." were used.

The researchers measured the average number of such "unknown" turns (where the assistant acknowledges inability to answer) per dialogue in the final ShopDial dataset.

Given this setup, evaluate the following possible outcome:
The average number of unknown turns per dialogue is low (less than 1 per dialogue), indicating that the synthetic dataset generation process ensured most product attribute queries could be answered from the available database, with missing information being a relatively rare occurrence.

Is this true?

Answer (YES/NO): NO